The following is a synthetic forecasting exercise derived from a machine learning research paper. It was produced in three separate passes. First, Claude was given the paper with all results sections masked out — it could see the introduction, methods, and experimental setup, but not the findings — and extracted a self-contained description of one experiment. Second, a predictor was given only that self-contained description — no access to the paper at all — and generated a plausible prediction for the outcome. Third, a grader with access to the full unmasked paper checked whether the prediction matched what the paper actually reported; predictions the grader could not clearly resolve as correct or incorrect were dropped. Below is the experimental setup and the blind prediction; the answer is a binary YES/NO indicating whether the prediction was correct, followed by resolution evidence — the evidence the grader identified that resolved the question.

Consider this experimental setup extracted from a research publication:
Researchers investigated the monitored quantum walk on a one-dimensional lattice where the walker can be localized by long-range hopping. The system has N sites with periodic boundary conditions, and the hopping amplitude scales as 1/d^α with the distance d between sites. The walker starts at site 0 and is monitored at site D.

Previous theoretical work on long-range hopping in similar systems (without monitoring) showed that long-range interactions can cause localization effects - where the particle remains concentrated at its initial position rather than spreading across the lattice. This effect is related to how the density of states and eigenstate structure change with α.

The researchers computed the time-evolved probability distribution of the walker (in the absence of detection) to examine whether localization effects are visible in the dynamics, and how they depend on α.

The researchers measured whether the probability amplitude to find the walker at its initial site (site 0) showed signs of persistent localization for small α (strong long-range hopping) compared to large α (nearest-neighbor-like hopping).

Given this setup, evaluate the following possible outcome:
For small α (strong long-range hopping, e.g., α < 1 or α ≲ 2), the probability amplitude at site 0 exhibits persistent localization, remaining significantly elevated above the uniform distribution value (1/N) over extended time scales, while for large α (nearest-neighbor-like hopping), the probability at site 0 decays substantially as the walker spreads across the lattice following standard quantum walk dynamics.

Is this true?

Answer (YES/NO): NO